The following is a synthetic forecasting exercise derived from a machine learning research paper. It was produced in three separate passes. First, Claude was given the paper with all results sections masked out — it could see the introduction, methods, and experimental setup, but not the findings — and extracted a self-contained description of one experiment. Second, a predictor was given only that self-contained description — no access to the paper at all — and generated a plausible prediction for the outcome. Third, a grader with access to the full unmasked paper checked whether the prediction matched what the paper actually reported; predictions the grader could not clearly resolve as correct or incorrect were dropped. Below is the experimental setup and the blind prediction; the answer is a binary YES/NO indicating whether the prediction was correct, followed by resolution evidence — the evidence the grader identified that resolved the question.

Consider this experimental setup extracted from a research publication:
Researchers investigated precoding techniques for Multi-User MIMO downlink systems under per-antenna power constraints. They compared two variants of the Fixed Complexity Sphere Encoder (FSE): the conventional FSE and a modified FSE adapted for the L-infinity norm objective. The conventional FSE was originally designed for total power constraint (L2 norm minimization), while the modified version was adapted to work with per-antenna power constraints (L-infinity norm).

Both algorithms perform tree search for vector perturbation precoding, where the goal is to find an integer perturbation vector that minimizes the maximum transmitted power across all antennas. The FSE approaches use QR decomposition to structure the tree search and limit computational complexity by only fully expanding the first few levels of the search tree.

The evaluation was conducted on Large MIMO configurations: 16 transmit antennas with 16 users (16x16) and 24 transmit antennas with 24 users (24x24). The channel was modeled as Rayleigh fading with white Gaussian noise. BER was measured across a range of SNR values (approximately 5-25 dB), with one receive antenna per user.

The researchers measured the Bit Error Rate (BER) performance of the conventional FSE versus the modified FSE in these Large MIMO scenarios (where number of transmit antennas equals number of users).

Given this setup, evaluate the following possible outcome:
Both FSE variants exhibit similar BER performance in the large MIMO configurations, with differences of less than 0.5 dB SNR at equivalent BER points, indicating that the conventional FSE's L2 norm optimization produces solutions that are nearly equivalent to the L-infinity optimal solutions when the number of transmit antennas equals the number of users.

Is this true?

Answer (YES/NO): YES